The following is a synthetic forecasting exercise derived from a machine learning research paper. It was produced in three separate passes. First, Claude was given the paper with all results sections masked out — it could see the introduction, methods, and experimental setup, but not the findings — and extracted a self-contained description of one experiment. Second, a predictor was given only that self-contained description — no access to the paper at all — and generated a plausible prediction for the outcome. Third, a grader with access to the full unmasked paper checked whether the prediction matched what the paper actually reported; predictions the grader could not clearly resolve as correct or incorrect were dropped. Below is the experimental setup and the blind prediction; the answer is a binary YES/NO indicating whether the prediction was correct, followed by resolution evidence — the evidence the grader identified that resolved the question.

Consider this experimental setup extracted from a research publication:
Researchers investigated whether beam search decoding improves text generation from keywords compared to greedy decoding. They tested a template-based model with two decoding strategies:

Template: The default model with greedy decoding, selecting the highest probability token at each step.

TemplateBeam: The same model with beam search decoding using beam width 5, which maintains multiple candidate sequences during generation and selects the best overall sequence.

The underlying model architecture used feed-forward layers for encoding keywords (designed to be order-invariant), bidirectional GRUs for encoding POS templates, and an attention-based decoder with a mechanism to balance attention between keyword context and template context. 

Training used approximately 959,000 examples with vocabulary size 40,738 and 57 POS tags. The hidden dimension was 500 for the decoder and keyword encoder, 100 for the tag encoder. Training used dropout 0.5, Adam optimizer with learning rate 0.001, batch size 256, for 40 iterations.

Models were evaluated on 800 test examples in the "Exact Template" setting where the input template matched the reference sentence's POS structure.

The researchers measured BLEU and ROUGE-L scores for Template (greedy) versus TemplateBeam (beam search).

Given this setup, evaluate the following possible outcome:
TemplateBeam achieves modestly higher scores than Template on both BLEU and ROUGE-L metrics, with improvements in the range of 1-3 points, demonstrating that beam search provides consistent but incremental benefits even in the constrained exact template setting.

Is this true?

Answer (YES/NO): NO